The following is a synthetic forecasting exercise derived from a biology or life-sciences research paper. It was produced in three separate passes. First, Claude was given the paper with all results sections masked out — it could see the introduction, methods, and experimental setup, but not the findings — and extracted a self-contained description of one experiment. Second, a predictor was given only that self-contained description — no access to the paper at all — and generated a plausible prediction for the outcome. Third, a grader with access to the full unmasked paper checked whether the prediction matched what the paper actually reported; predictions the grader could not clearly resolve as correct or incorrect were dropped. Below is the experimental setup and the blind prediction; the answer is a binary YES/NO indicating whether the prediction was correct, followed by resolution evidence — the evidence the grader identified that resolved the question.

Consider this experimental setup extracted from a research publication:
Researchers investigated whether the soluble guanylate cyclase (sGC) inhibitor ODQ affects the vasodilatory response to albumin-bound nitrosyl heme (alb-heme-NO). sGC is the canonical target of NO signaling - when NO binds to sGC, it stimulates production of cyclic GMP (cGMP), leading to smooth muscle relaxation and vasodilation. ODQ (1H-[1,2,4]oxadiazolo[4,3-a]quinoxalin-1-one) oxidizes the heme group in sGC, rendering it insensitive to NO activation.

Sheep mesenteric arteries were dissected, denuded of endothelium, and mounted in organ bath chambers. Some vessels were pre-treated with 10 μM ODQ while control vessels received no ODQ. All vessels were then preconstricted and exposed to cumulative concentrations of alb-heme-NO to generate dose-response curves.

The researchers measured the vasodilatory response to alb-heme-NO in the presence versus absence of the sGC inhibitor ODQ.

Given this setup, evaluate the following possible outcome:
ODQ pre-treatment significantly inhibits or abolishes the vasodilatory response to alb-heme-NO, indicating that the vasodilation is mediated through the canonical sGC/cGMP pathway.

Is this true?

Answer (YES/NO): YES